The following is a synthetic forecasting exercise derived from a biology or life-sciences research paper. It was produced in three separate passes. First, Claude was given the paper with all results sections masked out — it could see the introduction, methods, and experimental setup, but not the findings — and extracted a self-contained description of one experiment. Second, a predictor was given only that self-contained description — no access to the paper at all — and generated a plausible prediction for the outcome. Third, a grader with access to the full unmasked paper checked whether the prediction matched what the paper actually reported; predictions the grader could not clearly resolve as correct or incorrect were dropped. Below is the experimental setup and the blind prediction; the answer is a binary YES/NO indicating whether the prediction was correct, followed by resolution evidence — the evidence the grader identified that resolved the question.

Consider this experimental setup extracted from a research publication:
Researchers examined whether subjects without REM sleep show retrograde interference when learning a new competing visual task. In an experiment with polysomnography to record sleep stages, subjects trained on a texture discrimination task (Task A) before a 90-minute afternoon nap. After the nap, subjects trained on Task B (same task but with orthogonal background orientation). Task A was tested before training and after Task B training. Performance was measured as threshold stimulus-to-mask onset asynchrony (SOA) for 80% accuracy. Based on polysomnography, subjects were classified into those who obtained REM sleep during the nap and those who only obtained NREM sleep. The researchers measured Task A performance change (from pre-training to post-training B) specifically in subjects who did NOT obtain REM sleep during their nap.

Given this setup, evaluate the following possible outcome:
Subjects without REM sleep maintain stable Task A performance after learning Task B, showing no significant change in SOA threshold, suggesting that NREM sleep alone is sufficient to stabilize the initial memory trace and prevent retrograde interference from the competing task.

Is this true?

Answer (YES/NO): NO